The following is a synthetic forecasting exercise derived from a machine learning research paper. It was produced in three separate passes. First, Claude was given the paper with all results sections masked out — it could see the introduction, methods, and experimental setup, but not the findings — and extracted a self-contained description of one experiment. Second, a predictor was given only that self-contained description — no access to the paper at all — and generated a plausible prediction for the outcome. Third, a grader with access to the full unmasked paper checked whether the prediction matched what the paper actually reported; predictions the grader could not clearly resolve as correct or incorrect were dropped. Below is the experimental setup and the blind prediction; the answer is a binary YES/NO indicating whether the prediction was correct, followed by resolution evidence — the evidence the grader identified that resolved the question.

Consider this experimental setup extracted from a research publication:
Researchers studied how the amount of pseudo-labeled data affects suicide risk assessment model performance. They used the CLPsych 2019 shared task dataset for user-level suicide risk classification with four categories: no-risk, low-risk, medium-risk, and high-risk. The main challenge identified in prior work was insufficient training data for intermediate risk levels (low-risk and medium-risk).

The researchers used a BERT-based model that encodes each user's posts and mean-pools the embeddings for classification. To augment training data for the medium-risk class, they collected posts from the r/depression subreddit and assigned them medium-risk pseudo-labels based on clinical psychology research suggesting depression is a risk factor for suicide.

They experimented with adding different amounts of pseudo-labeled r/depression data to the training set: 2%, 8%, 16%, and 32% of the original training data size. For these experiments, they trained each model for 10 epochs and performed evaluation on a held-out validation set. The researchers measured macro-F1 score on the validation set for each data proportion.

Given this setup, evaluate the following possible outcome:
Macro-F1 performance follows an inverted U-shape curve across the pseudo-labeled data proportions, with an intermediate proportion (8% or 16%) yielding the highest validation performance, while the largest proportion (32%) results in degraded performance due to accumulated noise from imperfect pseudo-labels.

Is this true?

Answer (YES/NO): YES